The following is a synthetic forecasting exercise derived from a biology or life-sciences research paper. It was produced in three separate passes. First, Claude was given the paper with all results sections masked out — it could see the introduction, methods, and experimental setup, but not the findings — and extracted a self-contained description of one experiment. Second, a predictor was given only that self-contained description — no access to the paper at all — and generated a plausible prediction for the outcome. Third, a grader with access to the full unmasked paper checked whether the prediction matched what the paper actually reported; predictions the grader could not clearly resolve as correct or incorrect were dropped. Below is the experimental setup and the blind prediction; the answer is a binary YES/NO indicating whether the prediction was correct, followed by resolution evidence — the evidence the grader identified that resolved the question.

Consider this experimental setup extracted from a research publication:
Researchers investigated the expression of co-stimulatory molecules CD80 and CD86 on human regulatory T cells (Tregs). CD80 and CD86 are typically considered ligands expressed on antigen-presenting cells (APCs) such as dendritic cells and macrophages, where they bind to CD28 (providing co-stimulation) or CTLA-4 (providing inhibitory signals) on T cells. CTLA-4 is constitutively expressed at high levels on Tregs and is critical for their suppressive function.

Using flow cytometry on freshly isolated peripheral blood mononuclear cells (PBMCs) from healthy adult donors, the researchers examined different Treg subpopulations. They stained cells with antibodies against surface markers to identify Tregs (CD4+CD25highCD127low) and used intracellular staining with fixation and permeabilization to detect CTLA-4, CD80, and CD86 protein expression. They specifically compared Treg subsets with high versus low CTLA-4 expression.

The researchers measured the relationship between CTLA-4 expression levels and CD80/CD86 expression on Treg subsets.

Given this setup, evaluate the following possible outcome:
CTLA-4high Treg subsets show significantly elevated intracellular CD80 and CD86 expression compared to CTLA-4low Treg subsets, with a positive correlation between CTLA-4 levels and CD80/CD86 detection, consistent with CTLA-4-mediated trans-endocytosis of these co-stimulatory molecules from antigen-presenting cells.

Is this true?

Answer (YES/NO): NO